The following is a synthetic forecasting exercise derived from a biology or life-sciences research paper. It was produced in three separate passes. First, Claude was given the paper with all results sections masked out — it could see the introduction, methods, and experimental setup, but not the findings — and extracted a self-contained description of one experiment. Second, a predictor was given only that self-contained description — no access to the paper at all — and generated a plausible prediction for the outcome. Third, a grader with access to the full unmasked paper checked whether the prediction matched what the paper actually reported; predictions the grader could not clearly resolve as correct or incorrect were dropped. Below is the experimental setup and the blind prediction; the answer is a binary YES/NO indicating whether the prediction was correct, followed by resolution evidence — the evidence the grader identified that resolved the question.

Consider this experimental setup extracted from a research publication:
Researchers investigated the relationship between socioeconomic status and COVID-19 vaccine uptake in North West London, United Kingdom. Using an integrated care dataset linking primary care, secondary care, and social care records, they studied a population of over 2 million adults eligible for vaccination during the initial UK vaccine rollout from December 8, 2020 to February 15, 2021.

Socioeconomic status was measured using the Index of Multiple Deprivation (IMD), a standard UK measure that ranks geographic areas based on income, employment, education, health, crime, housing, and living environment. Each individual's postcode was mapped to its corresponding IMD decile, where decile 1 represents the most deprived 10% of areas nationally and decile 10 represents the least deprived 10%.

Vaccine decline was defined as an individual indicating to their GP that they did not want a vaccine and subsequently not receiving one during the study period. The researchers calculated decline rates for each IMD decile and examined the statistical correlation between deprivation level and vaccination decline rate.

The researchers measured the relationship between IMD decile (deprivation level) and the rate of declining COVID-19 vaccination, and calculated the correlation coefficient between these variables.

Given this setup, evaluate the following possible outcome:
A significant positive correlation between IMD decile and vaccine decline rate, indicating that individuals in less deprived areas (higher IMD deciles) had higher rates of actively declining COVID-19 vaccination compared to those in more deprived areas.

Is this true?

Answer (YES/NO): NO